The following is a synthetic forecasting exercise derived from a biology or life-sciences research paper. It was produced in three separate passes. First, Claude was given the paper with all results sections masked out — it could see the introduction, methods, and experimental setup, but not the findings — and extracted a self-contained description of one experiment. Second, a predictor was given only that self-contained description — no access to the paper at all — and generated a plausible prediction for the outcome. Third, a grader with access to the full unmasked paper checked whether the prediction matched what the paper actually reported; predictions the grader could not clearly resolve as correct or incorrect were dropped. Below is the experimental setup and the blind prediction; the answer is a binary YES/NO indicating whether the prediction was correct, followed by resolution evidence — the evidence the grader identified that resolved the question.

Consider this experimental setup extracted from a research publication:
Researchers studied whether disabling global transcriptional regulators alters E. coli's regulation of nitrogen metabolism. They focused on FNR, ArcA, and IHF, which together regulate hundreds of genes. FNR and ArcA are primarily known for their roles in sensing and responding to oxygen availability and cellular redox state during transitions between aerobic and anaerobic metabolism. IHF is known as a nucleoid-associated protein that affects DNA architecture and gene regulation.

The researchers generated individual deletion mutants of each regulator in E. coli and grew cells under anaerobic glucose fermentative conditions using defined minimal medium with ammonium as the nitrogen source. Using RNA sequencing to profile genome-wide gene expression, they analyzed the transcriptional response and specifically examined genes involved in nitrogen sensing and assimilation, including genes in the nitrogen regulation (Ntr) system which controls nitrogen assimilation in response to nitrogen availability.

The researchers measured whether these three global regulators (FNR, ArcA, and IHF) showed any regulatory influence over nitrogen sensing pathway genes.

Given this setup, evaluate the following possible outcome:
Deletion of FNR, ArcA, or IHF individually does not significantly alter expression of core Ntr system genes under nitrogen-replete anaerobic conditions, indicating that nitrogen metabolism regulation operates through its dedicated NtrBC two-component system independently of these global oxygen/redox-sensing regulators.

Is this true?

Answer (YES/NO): NO